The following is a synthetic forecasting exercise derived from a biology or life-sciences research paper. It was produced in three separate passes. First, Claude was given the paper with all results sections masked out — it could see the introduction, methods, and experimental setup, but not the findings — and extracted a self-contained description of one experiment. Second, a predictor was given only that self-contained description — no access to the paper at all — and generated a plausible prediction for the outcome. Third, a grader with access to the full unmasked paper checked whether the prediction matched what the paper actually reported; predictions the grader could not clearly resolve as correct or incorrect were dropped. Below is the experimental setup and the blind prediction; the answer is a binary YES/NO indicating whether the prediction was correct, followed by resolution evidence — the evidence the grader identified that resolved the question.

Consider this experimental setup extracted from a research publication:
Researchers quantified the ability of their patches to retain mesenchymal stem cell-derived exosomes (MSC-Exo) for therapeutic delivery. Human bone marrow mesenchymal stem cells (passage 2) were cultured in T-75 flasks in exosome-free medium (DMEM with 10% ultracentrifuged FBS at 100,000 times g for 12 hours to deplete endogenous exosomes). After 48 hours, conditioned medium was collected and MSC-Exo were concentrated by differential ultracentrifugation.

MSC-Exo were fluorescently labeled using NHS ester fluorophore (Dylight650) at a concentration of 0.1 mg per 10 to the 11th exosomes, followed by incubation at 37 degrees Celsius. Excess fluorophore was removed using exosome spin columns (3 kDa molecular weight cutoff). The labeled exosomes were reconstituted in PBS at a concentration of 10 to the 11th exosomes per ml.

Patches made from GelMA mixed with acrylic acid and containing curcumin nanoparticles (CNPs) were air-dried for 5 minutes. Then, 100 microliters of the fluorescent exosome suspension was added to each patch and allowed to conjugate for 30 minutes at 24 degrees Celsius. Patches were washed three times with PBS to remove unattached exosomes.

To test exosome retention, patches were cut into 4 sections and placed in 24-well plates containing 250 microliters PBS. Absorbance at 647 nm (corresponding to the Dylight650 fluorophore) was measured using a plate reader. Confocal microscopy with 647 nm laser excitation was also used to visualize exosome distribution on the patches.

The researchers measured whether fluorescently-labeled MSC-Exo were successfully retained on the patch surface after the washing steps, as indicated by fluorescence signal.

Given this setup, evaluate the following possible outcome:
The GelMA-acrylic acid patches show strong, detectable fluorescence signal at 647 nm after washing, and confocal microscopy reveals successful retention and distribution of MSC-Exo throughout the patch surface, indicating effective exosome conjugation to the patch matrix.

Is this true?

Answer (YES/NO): YES